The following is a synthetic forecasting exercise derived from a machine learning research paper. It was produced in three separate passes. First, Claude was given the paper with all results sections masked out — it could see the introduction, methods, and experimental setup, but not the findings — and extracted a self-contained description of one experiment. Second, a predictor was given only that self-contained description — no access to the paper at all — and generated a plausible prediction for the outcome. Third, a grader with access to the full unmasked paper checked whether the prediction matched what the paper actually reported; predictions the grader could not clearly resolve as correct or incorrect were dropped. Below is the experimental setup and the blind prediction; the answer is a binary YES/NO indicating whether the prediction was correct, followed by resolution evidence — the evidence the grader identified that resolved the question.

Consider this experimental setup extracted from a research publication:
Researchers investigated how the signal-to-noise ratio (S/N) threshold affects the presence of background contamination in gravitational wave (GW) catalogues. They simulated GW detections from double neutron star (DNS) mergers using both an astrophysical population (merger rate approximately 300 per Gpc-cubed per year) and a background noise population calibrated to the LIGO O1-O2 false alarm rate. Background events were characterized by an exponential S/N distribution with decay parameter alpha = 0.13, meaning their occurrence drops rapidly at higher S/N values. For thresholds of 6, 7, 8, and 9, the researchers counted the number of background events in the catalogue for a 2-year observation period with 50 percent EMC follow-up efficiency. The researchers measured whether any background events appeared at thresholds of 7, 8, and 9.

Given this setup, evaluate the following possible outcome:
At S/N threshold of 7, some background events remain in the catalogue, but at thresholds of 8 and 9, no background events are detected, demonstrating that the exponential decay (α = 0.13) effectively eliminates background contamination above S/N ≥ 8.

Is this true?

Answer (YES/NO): NO